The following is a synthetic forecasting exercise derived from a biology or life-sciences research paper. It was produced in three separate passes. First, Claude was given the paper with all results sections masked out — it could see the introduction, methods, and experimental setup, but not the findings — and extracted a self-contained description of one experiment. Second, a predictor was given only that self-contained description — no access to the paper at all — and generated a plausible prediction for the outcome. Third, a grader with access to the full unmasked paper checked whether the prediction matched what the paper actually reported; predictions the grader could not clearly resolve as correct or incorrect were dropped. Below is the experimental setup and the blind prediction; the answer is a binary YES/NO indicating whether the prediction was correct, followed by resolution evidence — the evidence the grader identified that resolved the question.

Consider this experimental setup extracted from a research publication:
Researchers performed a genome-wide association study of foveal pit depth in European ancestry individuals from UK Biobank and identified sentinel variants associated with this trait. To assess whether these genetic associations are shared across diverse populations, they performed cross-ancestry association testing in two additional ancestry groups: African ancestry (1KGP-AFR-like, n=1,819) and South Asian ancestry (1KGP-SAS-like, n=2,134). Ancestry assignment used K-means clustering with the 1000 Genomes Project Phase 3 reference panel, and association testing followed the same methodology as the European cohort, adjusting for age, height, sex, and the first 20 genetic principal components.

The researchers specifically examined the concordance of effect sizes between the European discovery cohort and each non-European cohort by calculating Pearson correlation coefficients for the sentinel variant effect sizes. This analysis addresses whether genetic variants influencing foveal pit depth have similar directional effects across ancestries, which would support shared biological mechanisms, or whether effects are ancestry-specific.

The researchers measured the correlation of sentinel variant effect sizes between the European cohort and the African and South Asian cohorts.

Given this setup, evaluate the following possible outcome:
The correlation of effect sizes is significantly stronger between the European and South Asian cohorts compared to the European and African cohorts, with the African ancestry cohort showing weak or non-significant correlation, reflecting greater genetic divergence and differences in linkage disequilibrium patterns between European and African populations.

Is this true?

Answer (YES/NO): NO